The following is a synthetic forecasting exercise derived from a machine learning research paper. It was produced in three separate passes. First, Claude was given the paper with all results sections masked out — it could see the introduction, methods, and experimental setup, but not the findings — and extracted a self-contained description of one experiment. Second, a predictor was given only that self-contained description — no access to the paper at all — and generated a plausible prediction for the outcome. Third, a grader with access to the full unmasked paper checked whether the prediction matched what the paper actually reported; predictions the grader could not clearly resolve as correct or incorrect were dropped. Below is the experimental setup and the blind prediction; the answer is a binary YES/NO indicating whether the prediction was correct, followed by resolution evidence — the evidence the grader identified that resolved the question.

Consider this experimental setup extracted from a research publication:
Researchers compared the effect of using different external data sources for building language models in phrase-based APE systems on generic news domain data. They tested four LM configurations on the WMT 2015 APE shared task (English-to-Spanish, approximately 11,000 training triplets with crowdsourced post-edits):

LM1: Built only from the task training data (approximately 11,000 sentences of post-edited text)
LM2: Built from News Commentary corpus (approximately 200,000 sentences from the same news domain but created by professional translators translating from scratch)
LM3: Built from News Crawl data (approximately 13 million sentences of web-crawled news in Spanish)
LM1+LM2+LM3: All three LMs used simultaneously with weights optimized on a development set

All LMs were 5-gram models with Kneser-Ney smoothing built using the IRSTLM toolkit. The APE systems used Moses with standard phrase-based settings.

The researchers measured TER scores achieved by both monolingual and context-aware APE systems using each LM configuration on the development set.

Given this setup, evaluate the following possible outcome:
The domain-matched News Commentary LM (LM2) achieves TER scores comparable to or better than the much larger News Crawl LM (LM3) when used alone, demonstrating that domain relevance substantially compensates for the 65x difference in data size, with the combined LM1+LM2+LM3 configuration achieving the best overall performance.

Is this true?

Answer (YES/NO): NO